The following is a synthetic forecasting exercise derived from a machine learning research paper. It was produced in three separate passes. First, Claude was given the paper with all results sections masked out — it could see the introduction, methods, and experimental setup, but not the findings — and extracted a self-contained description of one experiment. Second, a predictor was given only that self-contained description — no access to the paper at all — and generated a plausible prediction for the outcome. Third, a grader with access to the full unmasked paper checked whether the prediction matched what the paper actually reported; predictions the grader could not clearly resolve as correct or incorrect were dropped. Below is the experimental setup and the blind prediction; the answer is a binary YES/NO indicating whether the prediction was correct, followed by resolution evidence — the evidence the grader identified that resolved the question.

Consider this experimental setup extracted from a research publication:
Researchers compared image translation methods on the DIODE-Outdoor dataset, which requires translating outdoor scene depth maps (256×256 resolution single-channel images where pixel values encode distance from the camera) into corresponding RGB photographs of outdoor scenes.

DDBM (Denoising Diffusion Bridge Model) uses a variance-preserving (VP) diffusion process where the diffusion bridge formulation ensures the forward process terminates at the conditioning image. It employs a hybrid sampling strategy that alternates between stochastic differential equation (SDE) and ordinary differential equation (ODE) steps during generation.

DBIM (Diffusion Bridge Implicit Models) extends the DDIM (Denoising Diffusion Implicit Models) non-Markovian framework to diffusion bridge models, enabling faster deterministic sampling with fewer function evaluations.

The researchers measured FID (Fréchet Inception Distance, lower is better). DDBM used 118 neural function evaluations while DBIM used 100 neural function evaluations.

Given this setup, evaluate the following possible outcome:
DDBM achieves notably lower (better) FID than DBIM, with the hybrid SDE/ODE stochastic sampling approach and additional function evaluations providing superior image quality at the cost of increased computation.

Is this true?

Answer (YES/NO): NO